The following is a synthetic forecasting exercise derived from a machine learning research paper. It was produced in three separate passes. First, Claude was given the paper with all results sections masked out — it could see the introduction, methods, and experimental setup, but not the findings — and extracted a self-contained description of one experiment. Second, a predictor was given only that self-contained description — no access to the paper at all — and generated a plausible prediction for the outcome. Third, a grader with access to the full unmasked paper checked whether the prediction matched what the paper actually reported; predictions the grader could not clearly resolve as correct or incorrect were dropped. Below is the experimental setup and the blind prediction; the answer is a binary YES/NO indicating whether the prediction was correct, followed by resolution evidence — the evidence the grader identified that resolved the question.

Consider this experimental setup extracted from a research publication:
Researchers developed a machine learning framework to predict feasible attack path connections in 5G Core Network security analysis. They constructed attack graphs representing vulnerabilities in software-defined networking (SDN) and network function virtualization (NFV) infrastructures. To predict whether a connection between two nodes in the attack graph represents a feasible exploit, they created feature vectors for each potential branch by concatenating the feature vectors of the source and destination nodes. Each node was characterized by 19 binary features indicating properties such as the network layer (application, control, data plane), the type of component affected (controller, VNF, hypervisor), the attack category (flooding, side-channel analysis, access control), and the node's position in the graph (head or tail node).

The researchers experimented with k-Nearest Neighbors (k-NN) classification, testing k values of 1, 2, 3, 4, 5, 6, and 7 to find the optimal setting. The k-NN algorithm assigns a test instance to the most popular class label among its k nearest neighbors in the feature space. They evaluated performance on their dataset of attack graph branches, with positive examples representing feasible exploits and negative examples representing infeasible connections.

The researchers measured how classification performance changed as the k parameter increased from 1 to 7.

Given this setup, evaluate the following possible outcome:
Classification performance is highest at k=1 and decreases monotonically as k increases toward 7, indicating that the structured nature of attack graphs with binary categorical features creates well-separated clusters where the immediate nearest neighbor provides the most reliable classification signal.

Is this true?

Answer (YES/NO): NO